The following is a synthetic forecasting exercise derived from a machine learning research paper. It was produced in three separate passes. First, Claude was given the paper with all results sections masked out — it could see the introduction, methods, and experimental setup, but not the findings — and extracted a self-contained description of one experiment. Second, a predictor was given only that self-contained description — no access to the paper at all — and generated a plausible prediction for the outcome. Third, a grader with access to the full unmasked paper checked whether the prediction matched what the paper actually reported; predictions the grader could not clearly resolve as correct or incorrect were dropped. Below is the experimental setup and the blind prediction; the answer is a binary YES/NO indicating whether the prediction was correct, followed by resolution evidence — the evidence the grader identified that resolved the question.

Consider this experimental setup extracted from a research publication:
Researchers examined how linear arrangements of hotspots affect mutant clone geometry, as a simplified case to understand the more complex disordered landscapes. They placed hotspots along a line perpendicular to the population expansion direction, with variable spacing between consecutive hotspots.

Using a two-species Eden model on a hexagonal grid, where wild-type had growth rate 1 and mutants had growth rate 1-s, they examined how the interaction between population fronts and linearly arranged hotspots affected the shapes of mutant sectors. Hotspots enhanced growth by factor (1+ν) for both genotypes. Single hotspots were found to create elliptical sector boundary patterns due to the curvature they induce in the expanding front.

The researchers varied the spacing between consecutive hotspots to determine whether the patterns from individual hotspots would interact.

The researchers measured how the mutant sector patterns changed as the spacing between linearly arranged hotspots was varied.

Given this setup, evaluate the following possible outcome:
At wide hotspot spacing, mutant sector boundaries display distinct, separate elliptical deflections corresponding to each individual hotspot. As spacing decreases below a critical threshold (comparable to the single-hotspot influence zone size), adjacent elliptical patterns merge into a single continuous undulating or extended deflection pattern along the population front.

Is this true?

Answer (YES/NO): NO